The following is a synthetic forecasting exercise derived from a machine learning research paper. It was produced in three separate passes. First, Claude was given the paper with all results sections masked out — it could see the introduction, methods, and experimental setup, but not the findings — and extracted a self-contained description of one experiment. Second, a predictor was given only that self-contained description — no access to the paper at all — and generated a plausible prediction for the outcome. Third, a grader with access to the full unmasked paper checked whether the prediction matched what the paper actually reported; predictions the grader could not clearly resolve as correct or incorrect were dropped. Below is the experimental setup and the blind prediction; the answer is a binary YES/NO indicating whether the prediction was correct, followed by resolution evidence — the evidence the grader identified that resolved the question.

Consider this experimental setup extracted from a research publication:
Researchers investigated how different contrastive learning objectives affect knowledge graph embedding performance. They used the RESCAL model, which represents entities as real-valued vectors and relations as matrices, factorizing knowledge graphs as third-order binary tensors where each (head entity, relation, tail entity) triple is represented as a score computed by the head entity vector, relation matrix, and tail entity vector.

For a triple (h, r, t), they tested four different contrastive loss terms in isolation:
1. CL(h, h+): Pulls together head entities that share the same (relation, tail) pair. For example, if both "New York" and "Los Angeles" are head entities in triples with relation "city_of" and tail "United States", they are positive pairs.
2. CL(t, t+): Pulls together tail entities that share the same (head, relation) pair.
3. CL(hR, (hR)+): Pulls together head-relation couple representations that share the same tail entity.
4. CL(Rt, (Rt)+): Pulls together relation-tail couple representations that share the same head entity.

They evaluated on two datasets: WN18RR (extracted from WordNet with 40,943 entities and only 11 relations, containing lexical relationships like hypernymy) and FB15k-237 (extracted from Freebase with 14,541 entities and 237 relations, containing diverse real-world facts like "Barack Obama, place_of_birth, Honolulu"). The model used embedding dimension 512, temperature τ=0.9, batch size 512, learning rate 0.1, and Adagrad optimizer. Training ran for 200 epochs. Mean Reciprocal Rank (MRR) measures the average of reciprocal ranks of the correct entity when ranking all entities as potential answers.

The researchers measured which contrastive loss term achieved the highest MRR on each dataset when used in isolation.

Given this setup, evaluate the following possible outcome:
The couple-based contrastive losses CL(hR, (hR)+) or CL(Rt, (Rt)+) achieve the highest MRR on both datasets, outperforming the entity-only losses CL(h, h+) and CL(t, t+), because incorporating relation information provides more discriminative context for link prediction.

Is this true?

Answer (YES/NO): YES